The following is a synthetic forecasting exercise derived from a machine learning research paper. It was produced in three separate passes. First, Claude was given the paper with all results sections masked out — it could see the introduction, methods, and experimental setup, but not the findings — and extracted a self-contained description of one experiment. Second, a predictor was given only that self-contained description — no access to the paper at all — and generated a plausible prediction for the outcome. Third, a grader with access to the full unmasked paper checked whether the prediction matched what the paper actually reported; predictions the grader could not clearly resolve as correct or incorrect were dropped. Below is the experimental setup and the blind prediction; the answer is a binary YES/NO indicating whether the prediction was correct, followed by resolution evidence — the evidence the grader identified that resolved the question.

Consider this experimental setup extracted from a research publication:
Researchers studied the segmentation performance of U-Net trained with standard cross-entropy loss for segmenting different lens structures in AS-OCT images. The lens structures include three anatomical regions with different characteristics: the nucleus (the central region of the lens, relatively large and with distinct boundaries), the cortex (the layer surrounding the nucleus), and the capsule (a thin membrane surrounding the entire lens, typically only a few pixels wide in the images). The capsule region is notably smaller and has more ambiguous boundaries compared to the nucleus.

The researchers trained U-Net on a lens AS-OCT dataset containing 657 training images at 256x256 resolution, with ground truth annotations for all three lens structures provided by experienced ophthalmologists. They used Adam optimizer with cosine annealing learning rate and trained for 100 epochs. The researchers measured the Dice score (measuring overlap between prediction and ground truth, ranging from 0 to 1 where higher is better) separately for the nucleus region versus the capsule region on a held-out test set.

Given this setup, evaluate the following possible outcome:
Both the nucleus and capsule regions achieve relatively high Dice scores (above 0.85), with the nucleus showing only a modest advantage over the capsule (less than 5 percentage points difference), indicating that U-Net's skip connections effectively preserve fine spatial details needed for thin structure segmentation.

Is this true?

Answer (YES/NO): NO